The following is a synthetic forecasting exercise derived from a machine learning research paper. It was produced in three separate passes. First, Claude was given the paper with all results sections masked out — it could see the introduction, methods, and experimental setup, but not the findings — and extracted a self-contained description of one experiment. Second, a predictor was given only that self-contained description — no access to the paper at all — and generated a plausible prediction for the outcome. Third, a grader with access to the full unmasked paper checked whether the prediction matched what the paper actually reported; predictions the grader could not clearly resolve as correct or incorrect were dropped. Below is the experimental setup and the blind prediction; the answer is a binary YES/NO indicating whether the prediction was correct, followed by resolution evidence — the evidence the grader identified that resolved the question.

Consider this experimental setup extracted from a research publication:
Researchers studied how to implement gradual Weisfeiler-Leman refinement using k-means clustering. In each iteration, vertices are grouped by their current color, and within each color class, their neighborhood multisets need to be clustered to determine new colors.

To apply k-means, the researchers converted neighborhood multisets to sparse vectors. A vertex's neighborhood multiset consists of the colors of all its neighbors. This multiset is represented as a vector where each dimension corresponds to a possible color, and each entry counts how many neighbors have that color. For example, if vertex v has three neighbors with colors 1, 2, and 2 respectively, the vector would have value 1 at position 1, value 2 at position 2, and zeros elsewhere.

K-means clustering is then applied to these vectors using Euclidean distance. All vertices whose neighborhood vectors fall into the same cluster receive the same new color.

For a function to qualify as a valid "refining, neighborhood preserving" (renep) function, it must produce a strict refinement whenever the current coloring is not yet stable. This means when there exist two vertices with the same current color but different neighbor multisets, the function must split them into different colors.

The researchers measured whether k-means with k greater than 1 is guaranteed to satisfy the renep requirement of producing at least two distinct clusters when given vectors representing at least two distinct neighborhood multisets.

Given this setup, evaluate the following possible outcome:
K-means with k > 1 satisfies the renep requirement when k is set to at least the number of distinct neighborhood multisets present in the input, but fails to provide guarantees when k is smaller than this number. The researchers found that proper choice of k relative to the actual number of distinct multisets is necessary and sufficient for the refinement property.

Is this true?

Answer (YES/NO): NO